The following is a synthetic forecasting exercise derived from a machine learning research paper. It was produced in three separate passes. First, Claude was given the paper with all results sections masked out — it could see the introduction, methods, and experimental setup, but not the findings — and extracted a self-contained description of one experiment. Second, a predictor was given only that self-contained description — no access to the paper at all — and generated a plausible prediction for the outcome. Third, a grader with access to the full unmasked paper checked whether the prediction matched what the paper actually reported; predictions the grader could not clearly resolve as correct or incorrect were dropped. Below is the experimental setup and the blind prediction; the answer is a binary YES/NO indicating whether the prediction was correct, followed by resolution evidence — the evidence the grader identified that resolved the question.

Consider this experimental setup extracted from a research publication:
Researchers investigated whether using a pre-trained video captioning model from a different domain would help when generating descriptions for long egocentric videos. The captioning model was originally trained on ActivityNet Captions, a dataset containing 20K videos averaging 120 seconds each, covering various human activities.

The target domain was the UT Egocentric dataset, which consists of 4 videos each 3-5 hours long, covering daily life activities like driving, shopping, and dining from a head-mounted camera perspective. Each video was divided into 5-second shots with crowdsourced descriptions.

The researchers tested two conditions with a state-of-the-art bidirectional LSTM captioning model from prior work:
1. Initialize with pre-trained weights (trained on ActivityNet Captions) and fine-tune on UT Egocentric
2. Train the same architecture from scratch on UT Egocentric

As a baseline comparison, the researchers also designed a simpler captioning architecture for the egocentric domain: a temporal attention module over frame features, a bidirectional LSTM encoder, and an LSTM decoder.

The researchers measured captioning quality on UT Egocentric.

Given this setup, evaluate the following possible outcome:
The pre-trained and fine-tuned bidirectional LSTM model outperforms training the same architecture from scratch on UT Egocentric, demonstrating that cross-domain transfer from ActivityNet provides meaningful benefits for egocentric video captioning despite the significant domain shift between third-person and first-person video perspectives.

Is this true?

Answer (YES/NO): NO